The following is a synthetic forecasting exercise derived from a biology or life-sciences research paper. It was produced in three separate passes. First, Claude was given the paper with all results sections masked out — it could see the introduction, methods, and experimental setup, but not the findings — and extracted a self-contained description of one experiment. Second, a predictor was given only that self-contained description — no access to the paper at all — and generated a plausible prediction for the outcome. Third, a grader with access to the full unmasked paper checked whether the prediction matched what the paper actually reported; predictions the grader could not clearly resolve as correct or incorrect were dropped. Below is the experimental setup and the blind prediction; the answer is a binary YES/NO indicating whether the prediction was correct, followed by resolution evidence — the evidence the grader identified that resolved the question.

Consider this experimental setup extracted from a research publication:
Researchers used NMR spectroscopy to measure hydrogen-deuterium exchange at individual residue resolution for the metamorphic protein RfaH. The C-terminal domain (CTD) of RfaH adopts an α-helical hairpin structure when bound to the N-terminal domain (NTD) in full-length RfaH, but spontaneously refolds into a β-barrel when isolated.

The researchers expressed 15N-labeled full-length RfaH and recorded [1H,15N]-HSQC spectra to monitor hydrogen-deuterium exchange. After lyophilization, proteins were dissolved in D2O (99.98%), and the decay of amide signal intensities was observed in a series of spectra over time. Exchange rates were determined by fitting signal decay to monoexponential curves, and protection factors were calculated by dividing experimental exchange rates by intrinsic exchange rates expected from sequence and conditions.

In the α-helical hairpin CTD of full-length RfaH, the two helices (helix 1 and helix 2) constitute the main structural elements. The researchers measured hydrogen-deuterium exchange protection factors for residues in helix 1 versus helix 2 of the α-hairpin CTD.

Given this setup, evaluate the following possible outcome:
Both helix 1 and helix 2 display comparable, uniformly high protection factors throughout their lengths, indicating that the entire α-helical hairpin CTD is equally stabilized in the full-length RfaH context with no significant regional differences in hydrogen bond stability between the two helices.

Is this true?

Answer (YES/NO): NO